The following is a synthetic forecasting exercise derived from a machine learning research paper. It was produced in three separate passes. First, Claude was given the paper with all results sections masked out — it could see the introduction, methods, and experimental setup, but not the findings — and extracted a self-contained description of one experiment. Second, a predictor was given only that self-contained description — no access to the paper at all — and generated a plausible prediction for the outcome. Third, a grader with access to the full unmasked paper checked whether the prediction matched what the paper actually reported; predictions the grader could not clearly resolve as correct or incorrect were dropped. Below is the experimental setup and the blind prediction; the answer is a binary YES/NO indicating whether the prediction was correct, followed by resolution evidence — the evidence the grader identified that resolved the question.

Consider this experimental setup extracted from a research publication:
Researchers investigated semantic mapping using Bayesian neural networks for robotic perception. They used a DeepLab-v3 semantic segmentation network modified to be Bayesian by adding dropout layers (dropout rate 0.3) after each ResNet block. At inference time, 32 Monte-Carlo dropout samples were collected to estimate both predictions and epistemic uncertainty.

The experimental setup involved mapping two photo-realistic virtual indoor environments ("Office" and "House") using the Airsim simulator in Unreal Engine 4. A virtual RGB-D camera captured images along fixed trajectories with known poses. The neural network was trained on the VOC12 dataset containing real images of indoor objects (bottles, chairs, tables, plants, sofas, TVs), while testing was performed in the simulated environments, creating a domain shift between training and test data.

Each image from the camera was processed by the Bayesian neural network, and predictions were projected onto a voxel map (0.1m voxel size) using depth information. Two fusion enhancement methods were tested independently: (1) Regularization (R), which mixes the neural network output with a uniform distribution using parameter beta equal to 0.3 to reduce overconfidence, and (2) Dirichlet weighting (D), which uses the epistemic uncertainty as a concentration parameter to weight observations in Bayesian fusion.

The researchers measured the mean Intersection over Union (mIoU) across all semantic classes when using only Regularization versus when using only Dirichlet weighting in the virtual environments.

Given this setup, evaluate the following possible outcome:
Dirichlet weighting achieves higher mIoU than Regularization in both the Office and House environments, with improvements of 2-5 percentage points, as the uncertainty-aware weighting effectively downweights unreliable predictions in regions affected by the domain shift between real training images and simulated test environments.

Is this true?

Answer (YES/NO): NO